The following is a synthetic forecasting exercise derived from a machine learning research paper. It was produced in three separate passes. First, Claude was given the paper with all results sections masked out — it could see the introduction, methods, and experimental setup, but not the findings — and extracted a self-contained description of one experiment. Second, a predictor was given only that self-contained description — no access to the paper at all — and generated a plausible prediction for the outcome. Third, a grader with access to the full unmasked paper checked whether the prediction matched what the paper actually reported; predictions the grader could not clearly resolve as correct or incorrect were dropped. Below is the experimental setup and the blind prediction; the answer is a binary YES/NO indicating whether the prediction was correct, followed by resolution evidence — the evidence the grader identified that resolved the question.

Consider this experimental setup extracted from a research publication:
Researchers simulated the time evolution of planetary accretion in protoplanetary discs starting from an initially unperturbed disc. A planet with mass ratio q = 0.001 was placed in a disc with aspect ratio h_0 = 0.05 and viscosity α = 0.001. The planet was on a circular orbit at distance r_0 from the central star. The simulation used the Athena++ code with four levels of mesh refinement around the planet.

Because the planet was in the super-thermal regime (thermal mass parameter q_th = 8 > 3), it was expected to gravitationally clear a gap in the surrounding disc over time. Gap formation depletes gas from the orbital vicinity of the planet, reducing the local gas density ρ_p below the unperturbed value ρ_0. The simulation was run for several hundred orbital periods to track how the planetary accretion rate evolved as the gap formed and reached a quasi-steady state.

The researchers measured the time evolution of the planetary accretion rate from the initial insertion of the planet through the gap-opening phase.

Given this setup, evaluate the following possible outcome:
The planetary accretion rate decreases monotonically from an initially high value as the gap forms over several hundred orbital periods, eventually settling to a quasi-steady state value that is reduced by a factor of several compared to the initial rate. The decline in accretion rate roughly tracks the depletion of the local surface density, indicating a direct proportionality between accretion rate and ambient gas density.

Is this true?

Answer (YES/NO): YES